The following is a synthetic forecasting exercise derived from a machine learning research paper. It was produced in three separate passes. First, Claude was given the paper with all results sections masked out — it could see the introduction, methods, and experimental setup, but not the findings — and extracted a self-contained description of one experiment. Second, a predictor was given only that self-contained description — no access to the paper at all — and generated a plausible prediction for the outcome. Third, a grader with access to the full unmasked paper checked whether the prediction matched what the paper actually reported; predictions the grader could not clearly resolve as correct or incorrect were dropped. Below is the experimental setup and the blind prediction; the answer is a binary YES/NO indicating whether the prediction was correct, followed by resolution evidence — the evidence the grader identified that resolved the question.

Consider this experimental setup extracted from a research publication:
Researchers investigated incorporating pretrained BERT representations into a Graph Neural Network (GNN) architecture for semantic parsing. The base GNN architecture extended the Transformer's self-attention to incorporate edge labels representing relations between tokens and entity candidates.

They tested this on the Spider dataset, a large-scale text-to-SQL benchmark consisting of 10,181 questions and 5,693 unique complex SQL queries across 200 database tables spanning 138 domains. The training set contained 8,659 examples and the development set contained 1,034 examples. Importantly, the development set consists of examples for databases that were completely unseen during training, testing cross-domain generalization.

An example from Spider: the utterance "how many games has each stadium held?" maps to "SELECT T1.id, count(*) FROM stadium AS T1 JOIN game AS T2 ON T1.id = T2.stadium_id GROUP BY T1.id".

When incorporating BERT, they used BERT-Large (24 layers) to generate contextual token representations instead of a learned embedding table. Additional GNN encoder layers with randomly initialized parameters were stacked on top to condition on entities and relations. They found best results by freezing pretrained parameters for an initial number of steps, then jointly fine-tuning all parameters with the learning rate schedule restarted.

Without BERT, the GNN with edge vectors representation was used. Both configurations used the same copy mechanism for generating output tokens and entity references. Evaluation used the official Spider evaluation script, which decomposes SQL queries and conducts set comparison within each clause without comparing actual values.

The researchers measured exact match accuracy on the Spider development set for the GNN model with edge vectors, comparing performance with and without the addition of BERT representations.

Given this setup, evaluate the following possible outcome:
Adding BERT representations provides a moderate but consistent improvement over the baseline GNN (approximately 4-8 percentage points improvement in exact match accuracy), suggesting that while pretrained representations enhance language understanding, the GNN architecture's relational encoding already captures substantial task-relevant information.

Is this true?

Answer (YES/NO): NO